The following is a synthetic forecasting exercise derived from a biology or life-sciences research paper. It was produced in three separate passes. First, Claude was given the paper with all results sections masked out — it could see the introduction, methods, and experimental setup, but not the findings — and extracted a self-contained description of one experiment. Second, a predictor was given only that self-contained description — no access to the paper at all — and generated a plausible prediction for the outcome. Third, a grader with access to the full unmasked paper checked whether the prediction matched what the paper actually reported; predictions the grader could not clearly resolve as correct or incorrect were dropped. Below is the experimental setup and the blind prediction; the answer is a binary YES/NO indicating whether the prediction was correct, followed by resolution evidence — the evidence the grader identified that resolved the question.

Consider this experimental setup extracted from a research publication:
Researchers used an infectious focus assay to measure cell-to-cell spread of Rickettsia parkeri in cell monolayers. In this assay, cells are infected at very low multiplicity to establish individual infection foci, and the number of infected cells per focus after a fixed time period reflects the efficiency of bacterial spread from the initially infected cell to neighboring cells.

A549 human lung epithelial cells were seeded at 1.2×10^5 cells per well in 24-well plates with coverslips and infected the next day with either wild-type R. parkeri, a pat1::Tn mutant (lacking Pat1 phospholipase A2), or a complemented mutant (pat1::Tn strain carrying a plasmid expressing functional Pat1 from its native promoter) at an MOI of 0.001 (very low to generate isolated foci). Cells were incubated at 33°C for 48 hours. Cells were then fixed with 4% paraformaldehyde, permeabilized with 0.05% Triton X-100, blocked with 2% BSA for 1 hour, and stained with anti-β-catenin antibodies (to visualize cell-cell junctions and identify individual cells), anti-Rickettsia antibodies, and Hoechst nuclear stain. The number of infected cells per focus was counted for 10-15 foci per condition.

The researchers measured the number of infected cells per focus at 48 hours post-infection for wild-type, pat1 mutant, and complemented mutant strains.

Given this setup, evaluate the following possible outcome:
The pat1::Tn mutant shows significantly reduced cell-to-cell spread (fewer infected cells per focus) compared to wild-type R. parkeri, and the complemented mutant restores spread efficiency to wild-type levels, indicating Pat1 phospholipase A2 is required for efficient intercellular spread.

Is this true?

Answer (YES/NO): NO